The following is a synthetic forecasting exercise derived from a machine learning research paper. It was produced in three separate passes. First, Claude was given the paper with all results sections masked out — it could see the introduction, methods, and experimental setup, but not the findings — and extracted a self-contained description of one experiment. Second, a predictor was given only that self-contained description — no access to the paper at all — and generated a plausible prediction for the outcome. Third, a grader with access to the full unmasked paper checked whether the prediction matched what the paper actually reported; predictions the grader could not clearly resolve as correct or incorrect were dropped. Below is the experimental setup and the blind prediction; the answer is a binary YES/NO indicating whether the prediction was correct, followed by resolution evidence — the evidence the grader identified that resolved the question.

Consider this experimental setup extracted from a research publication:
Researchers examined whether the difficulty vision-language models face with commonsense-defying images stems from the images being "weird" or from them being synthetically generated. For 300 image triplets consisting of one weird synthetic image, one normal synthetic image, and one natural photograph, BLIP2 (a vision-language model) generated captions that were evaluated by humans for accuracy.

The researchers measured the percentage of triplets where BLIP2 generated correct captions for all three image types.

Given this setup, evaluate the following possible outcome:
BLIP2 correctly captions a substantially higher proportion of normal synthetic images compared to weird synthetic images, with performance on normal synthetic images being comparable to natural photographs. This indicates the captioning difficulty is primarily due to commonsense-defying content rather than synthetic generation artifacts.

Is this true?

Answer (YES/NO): YES